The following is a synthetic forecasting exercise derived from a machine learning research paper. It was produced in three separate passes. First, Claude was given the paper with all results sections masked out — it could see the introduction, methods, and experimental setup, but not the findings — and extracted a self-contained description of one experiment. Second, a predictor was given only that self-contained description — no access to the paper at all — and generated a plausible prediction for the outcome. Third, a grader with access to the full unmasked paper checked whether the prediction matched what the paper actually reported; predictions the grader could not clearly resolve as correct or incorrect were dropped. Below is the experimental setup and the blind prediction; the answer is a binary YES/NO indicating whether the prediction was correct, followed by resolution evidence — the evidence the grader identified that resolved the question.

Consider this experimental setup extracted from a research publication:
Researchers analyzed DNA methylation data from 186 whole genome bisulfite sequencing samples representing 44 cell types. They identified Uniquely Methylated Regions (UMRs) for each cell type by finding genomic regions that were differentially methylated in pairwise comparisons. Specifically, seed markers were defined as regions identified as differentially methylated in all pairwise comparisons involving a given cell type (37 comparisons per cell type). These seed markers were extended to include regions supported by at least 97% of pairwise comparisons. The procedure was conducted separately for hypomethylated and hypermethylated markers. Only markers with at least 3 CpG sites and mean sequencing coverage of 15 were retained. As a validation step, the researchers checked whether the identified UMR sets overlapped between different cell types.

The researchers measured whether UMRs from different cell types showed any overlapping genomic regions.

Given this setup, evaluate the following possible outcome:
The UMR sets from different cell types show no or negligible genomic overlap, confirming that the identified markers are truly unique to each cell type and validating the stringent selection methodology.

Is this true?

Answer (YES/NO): YES